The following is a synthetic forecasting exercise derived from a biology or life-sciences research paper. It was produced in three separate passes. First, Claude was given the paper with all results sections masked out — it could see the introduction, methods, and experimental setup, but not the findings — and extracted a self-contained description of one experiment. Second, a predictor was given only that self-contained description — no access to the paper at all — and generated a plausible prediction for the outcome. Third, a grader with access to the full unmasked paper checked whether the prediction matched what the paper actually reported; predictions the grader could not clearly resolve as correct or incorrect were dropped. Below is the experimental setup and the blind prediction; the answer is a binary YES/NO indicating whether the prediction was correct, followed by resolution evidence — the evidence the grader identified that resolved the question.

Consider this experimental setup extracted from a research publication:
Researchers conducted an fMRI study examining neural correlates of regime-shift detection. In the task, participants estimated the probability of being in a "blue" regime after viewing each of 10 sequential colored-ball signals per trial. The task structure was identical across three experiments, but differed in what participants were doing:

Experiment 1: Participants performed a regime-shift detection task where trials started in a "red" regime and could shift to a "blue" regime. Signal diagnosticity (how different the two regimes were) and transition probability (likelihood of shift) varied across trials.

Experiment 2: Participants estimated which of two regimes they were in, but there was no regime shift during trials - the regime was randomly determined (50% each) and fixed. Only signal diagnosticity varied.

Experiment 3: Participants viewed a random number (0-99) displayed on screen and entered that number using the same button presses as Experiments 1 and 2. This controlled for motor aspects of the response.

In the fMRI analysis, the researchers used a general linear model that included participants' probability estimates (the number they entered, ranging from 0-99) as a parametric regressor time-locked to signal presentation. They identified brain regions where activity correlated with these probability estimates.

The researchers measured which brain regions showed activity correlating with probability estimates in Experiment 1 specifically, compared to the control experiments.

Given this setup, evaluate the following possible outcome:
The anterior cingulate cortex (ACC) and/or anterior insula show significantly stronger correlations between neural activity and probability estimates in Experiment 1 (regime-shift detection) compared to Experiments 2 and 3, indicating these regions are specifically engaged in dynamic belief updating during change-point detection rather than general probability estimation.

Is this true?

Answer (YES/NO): NO